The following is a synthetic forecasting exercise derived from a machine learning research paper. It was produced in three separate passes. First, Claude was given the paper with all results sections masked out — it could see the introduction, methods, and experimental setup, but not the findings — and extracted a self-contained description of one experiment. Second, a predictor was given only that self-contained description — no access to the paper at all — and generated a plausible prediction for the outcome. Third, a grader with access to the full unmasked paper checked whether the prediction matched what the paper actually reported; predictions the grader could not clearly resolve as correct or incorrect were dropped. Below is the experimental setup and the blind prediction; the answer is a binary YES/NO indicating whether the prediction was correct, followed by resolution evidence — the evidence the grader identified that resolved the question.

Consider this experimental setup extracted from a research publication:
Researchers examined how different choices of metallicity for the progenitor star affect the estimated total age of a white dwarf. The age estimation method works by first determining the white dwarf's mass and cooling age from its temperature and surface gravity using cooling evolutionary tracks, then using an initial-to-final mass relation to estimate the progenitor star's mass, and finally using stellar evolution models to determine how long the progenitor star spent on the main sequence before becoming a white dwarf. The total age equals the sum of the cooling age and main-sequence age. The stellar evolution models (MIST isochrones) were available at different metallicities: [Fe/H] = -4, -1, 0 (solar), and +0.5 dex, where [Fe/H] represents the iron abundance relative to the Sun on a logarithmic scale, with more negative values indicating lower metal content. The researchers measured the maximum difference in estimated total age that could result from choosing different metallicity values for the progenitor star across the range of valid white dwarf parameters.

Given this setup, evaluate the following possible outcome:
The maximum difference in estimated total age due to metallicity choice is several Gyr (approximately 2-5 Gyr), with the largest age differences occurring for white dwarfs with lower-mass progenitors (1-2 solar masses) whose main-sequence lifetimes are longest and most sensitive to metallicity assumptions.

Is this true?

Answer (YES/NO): NO